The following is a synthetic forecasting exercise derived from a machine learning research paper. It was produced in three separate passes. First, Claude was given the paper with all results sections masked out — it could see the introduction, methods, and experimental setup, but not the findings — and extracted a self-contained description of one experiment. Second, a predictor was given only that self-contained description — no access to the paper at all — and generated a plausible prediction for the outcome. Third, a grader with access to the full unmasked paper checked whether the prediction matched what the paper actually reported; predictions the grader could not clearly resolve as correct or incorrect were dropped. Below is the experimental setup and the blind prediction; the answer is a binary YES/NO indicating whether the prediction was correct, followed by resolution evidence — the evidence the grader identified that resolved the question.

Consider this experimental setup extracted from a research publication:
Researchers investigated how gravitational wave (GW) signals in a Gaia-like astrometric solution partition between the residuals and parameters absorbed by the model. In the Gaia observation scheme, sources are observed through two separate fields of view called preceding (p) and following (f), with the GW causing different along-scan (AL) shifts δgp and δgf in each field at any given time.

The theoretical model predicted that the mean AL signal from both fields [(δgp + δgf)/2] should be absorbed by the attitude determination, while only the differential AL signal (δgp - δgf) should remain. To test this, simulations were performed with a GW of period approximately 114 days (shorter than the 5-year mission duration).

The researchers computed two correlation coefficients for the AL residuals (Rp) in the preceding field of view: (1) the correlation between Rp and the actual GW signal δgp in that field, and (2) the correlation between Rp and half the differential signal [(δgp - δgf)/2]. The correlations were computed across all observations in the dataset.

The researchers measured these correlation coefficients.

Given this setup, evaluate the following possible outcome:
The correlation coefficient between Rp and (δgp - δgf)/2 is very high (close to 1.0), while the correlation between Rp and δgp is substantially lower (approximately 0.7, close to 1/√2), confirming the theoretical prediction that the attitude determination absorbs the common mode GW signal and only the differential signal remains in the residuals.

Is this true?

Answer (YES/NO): YES